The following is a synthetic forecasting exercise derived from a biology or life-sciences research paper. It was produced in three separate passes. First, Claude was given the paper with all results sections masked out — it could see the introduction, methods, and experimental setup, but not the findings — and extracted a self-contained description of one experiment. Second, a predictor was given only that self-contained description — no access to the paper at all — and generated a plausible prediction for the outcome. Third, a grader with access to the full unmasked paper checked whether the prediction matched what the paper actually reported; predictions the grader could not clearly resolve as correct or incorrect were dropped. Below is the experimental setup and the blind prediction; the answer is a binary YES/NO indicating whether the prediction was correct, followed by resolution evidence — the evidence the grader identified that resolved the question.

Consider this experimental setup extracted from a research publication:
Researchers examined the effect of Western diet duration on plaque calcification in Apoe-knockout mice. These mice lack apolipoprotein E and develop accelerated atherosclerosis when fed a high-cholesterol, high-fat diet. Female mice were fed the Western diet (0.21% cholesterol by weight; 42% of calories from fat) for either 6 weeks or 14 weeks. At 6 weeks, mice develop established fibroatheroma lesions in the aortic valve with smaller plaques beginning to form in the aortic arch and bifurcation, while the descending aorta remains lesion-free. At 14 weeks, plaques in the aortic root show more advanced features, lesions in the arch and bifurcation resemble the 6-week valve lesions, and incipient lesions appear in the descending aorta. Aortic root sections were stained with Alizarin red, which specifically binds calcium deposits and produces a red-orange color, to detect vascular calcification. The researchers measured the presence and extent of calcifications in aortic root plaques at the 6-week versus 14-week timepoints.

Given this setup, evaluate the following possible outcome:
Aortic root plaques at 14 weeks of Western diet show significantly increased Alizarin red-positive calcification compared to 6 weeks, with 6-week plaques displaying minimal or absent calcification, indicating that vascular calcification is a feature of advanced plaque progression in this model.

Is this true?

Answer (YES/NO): YES